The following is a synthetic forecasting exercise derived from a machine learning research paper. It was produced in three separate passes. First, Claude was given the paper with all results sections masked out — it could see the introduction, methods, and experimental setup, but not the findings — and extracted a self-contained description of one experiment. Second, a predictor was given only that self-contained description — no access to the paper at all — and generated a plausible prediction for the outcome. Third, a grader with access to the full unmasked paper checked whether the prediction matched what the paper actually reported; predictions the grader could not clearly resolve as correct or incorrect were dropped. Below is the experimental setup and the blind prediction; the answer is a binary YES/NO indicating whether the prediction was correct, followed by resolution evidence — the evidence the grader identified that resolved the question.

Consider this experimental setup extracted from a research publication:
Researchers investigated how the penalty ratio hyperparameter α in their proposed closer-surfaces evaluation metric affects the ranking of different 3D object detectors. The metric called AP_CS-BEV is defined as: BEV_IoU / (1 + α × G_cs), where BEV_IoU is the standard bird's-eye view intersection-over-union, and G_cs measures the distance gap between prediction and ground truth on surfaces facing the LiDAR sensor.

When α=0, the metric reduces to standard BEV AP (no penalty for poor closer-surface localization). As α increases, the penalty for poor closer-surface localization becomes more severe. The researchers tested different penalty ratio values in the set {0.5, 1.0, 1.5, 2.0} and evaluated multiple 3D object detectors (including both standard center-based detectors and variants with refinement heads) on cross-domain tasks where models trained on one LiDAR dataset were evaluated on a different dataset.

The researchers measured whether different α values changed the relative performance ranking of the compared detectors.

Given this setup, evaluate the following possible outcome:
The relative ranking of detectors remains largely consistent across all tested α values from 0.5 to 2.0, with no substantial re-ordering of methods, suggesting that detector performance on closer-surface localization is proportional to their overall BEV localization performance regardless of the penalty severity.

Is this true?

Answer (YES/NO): NO